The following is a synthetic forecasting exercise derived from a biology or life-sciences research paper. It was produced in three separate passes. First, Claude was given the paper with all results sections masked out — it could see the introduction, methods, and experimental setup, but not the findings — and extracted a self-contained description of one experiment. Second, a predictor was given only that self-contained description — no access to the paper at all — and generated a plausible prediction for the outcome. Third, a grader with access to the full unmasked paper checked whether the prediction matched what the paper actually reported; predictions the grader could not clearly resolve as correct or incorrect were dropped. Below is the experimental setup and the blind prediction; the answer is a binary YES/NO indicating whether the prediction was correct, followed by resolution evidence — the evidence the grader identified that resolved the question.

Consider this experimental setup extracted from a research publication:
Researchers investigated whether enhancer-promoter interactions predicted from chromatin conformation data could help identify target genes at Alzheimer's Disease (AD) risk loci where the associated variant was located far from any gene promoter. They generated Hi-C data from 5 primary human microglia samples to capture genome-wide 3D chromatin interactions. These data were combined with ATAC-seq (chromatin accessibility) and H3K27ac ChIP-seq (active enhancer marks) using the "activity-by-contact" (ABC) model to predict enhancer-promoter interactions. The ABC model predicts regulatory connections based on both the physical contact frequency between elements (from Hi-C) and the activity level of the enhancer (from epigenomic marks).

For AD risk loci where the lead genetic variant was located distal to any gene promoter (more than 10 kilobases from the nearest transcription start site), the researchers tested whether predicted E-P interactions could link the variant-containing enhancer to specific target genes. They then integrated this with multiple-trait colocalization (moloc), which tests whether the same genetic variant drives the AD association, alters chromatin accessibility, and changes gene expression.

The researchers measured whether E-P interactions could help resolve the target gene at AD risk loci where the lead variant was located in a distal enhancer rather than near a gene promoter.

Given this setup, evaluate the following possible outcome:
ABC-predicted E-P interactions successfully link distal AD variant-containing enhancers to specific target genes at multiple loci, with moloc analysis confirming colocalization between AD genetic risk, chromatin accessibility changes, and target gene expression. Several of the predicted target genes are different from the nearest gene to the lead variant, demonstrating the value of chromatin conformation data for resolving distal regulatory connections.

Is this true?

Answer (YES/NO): YES